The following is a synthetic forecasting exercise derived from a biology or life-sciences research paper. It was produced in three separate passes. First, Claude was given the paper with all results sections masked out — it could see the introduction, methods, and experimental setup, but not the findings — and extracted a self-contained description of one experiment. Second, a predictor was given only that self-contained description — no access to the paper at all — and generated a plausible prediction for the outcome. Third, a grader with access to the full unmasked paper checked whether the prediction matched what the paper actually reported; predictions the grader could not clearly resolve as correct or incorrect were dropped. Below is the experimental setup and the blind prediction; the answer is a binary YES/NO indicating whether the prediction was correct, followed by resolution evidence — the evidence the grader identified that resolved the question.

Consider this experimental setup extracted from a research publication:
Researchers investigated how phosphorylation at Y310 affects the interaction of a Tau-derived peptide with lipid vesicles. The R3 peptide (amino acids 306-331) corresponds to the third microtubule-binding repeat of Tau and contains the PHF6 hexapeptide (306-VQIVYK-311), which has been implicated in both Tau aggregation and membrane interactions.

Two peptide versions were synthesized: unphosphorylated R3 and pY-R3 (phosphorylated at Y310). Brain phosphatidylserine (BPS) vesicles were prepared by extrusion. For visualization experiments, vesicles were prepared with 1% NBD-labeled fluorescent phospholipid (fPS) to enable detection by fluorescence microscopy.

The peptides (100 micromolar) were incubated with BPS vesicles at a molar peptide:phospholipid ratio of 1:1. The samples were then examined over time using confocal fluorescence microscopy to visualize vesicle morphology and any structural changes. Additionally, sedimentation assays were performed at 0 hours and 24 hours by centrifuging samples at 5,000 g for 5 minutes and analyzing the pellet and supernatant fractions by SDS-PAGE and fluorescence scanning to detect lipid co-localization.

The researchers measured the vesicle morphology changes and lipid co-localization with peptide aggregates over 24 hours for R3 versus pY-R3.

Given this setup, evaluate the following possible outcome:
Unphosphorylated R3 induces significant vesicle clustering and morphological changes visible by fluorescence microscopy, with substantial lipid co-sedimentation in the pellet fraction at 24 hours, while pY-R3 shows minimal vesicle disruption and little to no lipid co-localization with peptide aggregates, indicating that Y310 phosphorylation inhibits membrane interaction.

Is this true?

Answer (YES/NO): YES